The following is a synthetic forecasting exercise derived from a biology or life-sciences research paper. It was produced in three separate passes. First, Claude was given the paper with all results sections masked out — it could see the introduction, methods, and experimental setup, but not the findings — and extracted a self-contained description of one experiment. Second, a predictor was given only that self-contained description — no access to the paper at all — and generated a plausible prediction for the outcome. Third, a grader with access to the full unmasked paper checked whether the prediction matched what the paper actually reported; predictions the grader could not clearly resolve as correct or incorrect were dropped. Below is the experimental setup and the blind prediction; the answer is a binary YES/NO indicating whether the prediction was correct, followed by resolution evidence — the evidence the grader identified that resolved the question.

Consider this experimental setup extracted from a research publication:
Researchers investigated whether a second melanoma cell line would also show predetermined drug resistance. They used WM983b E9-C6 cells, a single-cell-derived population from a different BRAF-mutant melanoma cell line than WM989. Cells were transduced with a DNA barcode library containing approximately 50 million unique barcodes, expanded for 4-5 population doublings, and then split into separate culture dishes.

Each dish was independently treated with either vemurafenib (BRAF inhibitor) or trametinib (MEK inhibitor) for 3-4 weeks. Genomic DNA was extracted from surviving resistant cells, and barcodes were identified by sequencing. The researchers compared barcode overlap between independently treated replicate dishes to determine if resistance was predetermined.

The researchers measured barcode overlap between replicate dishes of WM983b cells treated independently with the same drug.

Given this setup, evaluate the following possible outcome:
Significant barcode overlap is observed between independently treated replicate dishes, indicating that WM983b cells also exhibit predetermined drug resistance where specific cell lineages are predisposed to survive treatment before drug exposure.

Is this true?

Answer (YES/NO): YES